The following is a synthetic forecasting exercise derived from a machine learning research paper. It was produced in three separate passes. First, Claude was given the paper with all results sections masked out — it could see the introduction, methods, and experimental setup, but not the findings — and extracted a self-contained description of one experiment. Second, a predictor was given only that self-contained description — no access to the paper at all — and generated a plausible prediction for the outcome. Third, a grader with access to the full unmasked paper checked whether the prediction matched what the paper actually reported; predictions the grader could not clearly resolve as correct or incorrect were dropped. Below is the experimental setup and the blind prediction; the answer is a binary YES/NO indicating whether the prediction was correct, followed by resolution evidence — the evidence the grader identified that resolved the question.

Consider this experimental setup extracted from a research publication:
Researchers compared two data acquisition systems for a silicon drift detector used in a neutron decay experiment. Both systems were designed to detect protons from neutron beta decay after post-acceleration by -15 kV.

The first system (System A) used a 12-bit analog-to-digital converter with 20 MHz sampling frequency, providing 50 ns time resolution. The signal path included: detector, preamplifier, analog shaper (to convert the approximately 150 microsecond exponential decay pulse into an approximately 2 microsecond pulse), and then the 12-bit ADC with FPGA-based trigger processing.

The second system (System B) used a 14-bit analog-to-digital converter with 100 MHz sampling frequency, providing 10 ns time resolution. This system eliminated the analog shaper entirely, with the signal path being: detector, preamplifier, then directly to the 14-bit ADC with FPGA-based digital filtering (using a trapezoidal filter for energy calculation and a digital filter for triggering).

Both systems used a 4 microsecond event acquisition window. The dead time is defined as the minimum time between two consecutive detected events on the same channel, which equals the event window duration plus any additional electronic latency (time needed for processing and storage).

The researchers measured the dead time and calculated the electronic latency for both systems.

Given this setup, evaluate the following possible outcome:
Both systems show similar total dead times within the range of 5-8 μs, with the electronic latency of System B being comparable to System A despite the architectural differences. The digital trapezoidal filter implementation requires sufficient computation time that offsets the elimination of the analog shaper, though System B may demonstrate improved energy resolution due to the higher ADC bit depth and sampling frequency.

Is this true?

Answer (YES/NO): NO